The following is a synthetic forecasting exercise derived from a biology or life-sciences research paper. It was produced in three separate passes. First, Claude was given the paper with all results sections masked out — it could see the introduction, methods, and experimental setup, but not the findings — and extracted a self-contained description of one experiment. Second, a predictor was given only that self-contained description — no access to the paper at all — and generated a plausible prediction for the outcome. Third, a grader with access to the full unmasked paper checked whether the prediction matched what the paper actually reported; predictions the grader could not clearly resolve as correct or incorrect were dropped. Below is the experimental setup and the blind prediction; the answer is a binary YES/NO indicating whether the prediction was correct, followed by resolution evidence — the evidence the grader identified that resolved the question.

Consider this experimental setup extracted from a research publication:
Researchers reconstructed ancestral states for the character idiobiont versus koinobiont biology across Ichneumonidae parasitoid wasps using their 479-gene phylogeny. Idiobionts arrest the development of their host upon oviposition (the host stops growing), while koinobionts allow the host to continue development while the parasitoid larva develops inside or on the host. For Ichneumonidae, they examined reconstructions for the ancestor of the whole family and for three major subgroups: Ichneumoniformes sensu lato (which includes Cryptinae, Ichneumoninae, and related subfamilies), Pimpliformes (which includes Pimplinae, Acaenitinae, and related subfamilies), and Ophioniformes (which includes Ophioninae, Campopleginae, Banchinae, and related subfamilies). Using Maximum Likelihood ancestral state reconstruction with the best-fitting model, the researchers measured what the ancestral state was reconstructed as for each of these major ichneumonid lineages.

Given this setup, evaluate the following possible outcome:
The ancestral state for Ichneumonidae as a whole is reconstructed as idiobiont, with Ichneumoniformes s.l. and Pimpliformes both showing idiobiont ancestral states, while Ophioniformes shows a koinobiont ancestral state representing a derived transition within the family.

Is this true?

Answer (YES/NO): YES